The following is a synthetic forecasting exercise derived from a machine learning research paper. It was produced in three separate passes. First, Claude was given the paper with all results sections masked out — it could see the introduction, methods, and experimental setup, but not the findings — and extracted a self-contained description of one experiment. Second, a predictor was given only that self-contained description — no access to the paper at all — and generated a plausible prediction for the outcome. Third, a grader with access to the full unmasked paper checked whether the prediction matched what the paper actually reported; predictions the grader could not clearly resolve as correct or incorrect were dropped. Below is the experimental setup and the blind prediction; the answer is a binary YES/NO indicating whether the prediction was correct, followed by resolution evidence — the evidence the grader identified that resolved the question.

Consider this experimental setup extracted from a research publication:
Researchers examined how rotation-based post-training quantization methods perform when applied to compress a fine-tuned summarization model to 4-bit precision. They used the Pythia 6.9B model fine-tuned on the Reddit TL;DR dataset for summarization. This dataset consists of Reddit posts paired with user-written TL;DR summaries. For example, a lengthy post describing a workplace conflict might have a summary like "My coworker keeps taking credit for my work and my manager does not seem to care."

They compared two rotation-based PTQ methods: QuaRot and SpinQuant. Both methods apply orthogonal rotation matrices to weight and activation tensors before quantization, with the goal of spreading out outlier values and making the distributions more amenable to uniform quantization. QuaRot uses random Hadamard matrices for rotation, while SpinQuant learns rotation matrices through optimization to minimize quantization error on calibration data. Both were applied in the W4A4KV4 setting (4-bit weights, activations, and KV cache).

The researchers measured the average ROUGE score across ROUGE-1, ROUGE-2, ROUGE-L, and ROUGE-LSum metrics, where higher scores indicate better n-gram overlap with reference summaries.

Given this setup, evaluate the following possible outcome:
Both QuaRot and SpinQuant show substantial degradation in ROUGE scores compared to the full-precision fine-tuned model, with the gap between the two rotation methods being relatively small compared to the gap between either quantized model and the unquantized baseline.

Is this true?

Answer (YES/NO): YES